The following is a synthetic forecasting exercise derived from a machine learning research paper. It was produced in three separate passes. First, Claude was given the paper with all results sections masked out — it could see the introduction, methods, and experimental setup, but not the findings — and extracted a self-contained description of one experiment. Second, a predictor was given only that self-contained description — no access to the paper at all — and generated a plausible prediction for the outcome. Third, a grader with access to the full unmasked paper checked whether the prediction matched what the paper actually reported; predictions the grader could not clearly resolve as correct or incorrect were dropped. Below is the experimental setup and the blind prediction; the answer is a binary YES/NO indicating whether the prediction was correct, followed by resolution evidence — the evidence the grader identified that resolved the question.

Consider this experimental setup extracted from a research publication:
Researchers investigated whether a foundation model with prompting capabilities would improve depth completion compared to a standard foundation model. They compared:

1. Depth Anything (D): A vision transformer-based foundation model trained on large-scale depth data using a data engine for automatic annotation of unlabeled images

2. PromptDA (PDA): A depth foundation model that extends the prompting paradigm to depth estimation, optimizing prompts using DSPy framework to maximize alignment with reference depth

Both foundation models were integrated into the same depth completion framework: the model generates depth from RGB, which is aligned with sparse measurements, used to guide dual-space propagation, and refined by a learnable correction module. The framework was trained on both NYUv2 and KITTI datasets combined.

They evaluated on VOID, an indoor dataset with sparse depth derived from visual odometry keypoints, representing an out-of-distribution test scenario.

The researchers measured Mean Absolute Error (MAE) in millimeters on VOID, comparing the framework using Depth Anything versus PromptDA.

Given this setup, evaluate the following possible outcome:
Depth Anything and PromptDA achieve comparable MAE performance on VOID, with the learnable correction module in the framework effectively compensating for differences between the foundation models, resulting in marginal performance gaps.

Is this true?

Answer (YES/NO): NO